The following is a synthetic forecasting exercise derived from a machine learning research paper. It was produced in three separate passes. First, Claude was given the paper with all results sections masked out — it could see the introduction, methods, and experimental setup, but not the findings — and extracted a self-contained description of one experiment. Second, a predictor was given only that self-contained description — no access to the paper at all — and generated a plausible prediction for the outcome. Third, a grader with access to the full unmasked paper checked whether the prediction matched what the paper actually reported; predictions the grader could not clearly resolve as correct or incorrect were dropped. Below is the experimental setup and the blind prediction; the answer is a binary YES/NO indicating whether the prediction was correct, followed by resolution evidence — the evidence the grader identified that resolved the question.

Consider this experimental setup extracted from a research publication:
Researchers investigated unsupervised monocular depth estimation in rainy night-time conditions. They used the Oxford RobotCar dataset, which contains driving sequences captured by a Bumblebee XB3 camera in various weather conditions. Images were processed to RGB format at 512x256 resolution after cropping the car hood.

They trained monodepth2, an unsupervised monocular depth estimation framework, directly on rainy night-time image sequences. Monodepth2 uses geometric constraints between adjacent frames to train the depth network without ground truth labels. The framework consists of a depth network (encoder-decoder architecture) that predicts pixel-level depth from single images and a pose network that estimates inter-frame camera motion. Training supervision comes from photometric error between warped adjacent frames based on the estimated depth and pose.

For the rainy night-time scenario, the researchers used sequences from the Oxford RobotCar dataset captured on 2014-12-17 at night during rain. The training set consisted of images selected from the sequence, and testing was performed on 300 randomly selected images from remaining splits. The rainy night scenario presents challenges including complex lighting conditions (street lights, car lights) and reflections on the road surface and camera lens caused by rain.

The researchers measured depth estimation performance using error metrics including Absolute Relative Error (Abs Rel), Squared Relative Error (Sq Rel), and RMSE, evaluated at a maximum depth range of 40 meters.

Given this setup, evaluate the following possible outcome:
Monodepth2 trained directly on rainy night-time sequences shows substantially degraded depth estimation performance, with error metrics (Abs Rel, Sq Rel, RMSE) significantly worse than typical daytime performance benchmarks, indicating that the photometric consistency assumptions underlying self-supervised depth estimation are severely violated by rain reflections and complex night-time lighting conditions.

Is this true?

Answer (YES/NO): YES